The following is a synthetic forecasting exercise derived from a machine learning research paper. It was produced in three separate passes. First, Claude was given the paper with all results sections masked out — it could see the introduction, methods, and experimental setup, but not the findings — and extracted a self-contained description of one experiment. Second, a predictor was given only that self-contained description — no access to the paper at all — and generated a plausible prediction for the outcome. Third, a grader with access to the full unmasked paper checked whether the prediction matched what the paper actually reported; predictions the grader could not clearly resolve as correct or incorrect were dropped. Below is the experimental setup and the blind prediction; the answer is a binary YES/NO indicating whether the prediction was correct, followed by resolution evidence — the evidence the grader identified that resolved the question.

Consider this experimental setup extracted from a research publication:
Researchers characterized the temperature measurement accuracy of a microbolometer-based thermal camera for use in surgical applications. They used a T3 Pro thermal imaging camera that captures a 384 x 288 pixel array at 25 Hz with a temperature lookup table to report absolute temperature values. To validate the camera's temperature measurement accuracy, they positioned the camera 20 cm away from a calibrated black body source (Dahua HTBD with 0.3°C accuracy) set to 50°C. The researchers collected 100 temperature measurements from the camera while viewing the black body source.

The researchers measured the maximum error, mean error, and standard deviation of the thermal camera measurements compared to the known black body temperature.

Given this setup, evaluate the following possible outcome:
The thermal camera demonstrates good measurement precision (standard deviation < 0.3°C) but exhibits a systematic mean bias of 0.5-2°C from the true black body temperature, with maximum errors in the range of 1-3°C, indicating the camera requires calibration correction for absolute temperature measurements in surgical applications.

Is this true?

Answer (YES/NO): NO